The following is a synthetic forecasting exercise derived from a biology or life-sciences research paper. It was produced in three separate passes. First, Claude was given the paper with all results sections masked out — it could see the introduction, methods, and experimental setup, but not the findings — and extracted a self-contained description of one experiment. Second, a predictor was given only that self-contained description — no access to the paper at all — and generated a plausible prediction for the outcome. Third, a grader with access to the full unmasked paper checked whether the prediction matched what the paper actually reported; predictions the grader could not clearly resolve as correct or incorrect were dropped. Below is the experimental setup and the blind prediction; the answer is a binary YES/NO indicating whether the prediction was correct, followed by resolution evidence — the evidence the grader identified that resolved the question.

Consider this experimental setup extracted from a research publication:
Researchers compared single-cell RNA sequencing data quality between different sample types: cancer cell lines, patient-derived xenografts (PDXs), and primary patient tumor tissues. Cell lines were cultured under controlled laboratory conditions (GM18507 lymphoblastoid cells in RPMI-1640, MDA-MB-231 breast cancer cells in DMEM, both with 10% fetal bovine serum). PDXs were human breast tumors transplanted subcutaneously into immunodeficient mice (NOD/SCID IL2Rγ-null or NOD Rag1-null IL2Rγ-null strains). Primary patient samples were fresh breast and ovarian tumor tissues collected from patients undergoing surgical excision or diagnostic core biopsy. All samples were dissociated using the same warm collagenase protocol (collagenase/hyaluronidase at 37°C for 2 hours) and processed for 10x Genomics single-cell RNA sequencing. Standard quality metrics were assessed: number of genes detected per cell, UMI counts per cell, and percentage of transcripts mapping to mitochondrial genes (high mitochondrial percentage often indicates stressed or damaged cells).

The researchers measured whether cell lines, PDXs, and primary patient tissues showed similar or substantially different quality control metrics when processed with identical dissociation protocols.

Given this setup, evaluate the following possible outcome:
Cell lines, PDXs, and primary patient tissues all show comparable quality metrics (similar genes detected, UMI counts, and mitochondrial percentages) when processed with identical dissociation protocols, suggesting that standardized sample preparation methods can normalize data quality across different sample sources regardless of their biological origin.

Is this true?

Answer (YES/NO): NO